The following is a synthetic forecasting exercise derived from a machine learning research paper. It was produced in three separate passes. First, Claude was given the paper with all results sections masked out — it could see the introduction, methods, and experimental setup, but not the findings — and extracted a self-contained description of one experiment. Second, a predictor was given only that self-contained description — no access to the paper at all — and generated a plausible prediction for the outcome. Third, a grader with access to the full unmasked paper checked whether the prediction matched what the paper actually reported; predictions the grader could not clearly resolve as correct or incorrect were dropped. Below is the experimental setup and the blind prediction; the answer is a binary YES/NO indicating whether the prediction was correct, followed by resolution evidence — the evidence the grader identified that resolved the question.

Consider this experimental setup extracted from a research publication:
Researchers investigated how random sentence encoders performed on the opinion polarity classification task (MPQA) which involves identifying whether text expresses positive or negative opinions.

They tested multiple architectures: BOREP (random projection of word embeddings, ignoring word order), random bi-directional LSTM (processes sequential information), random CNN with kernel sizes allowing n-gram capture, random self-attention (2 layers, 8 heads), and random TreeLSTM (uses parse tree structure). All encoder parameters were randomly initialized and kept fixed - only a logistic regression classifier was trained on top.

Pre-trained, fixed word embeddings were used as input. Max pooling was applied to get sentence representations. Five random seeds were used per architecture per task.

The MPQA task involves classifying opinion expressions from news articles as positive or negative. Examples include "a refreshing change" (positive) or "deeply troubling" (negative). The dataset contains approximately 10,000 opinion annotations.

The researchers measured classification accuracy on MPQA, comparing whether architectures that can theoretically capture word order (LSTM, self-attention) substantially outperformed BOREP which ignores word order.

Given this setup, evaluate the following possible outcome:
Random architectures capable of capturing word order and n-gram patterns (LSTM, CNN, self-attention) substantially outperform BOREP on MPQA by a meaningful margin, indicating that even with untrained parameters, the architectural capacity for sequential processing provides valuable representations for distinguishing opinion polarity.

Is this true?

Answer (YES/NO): NO